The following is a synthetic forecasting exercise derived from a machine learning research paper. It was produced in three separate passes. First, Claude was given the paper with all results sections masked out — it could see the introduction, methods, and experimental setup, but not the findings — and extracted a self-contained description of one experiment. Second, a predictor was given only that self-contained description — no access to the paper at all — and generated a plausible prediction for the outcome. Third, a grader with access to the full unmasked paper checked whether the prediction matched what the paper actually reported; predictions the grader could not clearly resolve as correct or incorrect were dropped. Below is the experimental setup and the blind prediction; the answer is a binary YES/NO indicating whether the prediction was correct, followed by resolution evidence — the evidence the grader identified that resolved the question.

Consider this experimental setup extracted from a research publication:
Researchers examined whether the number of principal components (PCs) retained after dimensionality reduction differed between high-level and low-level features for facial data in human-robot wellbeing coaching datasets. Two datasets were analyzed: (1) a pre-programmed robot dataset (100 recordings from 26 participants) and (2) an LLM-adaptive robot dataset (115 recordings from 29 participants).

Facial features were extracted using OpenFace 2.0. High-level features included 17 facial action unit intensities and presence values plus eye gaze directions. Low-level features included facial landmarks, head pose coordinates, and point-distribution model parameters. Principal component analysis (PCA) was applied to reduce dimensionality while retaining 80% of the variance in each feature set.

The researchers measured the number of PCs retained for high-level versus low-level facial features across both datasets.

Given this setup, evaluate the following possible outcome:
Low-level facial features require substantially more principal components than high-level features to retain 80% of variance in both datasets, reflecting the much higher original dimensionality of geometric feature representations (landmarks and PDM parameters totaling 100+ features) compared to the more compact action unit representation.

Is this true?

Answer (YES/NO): NO